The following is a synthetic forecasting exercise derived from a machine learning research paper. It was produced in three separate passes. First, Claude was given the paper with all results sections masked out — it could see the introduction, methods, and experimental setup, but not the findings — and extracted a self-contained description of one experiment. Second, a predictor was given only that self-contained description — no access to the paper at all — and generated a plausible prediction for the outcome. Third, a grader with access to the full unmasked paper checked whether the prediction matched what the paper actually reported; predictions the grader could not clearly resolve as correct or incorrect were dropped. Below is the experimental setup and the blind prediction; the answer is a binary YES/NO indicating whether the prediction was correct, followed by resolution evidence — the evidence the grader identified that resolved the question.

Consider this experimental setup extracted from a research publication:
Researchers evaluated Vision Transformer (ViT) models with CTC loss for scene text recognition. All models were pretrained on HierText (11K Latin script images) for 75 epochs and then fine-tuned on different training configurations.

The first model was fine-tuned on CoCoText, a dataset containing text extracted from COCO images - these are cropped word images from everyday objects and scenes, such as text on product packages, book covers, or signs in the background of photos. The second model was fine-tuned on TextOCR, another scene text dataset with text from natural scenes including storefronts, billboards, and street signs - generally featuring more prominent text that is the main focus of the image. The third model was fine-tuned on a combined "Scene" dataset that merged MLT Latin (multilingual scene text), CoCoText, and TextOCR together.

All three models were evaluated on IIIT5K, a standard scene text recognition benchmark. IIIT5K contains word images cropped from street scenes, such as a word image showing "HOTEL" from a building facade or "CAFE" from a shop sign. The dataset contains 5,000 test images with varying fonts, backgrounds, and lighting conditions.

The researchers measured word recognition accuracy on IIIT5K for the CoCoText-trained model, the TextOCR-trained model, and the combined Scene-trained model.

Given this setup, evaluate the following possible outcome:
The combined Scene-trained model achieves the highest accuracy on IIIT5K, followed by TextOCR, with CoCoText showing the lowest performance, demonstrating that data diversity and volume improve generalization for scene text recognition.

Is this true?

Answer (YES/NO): NO